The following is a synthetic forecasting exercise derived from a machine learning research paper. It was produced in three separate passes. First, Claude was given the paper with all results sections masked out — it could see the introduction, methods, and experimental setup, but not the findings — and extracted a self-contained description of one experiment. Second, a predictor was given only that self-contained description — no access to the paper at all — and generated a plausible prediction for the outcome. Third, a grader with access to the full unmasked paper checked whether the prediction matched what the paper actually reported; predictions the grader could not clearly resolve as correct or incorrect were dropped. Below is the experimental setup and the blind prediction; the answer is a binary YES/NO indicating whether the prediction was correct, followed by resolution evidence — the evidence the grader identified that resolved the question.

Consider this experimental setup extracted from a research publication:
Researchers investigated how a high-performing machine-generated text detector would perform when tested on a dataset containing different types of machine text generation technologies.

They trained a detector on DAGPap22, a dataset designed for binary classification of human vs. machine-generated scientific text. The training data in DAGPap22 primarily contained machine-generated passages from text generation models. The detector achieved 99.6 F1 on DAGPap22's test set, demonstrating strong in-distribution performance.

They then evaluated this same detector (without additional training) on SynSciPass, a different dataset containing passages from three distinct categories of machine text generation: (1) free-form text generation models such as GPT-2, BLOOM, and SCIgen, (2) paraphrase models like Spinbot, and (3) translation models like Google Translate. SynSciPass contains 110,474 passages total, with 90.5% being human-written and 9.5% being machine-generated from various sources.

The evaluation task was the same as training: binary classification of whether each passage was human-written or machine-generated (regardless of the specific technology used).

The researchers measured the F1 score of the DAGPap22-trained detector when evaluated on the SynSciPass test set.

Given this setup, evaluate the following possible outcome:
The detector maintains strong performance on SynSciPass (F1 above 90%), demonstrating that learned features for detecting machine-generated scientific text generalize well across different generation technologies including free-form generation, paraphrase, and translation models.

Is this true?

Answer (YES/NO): NO